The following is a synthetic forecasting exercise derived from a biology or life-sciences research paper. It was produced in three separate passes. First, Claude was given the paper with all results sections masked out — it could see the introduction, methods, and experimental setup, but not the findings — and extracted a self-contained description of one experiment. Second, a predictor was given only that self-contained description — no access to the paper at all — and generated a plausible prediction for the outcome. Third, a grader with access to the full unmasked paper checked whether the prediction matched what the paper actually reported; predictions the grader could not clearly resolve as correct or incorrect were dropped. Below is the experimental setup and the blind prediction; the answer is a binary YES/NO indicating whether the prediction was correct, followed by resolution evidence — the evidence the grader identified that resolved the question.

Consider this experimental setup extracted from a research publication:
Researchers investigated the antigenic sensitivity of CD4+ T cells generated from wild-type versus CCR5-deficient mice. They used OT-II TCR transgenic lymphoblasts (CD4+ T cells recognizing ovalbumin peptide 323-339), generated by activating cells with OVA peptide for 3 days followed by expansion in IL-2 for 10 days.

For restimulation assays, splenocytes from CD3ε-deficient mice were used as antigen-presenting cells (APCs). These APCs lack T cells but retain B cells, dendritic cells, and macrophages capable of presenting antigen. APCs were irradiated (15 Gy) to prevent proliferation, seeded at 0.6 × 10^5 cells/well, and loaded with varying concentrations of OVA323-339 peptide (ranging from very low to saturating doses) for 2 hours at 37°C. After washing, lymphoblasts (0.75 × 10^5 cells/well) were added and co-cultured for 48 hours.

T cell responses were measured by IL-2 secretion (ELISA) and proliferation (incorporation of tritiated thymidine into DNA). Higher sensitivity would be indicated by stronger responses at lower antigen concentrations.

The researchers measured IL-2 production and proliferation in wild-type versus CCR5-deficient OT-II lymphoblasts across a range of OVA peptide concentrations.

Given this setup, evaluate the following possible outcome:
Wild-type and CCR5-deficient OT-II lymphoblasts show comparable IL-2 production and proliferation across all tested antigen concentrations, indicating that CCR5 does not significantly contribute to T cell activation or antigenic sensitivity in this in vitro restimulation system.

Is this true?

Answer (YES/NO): NO